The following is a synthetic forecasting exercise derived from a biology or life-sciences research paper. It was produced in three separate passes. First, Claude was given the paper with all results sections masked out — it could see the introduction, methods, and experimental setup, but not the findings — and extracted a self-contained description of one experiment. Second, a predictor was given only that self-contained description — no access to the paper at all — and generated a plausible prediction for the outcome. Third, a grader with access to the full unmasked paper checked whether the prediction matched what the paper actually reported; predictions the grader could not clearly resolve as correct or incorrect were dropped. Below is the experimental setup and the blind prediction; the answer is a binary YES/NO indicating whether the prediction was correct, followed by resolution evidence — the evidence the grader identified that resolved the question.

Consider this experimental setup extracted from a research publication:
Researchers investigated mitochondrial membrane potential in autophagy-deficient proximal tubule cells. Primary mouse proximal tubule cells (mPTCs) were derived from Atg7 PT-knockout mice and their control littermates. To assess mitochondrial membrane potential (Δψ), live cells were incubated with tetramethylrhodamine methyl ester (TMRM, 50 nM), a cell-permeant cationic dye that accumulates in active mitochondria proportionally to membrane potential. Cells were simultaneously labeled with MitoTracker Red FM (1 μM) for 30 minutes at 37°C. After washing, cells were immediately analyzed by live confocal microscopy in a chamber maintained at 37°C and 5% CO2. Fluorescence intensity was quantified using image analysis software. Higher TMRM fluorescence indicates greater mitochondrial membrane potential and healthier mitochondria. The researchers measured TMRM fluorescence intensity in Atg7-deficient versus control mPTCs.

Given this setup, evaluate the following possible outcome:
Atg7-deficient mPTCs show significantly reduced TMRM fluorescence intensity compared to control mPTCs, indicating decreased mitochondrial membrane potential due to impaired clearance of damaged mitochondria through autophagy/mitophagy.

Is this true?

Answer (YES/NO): YES